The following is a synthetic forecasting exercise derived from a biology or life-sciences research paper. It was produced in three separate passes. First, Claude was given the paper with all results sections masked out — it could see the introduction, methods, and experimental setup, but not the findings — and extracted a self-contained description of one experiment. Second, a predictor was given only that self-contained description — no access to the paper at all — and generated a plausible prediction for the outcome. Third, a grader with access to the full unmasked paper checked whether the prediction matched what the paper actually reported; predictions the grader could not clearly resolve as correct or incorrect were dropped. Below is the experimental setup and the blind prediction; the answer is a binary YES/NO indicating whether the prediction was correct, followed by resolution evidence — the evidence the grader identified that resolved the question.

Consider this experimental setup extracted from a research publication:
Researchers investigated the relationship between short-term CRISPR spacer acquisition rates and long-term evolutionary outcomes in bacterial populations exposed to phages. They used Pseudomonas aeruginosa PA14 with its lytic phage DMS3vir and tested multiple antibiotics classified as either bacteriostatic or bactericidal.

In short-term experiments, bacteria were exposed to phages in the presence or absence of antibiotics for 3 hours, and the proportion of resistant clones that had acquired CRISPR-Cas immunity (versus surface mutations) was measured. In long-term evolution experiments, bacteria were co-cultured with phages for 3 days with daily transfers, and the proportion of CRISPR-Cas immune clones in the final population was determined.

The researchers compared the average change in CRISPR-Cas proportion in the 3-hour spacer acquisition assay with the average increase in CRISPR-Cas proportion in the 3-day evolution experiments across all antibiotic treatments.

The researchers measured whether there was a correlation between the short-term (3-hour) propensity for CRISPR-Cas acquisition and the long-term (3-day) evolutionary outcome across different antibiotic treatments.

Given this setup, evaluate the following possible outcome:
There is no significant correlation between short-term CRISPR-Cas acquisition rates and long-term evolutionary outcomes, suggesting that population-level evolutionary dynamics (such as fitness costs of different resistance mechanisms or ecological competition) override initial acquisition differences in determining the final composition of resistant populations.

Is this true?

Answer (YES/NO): NO